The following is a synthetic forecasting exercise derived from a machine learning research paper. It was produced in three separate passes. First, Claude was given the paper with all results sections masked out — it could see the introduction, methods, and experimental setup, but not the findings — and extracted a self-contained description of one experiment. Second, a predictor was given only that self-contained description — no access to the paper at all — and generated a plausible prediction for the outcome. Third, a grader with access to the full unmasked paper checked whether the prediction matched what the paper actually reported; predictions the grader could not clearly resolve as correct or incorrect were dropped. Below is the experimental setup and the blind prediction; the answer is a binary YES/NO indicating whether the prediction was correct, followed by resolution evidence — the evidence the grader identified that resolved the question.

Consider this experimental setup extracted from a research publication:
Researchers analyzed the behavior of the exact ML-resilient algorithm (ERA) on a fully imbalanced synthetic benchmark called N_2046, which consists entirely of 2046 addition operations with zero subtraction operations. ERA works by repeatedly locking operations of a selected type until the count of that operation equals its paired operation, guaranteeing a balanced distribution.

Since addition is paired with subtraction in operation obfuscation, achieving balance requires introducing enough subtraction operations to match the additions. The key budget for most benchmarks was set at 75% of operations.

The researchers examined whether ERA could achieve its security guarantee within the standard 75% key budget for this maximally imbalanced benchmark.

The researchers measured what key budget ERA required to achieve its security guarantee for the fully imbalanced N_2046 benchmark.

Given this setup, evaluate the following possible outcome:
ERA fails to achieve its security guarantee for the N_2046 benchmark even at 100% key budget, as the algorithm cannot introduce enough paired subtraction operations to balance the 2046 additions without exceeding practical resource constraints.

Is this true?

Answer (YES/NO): NO